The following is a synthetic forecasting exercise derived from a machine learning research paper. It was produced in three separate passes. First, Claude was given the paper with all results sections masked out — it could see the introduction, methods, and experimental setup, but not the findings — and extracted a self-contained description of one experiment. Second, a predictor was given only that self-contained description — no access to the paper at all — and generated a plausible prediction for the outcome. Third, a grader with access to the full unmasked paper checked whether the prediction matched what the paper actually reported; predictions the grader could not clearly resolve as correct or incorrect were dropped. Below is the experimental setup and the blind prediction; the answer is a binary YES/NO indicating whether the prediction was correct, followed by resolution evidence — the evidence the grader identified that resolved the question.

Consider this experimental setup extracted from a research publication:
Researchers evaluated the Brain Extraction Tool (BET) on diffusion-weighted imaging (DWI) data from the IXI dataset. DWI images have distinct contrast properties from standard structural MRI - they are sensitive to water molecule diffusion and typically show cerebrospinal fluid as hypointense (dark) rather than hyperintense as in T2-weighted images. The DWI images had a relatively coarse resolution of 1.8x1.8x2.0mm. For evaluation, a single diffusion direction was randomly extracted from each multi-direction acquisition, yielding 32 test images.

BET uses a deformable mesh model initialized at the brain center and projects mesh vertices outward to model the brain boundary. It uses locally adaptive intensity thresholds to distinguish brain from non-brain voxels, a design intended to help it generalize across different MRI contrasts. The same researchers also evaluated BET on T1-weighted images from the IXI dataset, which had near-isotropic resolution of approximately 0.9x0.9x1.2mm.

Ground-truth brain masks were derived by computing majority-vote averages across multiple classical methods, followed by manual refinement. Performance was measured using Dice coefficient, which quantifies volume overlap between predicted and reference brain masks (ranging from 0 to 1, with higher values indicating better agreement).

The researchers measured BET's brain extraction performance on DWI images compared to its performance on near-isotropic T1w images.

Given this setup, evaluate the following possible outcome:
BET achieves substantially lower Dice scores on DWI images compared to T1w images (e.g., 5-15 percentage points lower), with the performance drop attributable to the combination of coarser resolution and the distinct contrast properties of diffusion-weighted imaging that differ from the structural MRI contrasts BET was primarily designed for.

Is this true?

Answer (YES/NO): NO